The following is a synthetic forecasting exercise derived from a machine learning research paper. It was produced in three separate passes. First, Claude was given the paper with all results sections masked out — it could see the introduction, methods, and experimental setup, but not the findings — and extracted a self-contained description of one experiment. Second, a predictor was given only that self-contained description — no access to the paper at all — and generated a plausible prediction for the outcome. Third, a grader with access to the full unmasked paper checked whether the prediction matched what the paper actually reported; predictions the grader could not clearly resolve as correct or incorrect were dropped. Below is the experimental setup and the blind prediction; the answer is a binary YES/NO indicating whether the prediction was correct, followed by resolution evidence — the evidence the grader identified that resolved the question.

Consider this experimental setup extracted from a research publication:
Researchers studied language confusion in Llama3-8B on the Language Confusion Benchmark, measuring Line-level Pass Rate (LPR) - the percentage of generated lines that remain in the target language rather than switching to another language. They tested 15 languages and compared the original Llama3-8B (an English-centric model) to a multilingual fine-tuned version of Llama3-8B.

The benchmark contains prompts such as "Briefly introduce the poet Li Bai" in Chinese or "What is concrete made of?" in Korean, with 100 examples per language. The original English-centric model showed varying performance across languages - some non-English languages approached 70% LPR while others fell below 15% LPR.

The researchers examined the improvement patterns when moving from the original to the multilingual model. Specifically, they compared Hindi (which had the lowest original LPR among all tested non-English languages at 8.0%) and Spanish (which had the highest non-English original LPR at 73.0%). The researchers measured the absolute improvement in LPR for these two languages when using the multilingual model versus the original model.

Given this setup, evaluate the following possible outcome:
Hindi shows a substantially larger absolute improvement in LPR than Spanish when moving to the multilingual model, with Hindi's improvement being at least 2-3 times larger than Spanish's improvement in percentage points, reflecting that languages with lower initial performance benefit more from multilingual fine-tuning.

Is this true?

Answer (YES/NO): YES